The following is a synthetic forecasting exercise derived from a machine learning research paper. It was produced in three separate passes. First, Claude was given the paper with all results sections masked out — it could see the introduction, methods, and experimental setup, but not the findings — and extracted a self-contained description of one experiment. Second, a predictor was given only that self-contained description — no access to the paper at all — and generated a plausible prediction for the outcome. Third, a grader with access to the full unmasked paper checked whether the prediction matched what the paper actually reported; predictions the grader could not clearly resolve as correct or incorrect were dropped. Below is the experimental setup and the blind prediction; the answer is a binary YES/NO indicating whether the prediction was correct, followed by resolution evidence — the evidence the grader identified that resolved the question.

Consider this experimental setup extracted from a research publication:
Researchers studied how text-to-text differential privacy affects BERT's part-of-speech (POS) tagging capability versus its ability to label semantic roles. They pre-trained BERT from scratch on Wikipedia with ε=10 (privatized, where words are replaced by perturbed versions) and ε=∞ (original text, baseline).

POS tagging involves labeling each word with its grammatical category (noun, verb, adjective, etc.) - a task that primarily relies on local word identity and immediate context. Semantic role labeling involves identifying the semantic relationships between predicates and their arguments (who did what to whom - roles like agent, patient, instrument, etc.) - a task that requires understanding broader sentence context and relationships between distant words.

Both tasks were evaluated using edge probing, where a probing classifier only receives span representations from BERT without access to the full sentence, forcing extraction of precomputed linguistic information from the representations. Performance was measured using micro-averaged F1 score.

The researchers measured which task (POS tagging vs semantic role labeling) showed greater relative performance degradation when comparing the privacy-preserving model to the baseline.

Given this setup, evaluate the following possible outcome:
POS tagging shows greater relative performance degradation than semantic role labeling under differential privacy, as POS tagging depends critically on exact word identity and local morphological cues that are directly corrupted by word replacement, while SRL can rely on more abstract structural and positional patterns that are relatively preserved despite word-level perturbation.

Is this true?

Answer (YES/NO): NO